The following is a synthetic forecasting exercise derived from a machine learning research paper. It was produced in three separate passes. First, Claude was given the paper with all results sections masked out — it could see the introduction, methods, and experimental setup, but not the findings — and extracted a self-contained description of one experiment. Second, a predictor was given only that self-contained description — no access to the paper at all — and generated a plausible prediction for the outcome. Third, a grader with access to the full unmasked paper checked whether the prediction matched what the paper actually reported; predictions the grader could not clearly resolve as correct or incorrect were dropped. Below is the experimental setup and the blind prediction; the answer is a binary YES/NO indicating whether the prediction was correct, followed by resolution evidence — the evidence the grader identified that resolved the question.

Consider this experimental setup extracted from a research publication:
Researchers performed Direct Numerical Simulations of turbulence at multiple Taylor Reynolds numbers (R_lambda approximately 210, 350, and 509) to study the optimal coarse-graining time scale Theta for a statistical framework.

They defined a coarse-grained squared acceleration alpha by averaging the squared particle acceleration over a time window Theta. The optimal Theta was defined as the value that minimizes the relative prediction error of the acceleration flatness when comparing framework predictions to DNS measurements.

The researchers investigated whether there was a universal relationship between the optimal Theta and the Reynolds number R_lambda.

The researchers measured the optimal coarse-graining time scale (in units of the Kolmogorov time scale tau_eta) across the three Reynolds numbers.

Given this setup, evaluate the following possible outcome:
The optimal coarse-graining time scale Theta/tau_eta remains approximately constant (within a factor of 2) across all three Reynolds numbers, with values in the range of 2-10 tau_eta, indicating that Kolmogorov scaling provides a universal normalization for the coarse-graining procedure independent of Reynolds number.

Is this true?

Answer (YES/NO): NO